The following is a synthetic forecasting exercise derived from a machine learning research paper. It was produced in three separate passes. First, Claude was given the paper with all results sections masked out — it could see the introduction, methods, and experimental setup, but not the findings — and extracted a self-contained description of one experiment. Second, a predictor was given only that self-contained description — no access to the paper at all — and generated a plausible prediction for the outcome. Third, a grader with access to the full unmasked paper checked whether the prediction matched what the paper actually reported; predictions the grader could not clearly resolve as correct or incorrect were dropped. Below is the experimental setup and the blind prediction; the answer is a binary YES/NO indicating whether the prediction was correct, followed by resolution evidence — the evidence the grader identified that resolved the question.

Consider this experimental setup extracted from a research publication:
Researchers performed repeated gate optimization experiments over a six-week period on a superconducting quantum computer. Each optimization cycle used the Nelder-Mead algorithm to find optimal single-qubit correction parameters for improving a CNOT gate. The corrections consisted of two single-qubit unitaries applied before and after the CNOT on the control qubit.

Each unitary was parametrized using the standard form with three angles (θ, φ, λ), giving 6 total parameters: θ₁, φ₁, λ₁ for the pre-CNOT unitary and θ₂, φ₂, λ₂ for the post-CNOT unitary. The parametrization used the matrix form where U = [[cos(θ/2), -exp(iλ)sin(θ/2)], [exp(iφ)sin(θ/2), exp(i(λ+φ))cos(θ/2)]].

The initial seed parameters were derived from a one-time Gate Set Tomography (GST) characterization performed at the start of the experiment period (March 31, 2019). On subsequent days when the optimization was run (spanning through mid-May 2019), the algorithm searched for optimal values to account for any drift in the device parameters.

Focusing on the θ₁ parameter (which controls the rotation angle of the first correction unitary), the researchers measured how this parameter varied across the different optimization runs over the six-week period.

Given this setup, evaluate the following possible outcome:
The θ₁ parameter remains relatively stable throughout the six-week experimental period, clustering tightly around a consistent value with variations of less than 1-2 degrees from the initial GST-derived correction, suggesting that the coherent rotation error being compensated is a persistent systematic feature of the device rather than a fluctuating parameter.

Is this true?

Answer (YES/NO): NO